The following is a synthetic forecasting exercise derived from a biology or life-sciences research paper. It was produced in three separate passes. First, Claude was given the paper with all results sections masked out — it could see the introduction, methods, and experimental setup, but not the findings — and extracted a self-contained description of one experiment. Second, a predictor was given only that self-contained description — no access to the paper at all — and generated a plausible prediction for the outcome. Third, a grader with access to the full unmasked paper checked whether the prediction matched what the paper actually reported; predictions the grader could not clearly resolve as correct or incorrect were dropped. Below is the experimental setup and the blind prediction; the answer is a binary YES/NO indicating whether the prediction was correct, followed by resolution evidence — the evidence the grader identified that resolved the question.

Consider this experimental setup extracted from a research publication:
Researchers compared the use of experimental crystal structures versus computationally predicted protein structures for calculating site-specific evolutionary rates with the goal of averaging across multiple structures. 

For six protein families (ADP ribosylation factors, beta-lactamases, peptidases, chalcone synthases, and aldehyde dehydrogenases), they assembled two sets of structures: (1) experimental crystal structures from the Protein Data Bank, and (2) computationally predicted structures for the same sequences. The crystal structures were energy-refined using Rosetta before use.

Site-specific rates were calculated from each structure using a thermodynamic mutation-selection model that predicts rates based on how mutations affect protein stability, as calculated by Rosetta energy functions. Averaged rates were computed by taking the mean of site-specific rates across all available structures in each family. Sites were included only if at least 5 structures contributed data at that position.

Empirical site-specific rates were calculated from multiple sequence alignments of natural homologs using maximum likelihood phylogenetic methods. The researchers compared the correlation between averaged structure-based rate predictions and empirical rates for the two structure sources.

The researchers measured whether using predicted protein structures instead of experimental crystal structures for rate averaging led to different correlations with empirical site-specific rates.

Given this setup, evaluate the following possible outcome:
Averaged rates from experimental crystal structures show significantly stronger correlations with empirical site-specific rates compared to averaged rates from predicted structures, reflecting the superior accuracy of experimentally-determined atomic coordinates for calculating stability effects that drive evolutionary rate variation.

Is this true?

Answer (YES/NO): NO